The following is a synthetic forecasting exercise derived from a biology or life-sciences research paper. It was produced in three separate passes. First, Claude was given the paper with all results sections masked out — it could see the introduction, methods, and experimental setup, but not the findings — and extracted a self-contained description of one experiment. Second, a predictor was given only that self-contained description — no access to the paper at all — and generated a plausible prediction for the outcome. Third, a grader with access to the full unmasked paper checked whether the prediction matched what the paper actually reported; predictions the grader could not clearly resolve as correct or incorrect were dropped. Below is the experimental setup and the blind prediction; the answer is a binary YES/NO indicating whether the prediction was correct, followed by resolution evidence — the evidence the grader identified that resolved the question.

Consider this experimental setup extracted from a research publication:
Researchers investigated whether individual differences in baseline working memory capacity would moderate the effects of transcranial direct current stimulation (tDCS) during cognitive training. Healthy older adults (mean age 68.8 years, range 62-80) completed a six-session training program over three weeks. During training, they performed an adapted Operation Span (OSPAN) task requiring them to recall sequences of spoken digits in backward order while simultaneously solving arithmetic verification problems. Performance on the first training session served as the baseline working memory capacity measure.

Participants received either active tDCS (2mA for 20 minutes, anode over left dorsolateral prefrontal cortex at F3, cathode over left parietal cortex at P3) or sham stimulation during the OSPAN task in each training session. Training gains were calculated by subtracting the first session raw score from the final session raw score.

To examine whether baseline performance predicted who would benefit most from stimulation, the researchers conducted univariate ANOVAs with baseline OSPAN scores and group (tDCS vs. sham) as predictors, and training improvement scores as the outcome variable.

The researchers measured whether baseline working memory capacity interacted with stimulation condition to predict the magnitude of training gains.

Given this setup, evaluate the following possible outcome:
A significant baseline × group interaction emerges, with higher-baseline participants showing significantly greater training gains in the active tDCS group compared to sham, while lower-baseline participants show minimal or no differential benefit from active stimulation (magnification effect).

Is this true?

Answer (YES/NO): NO